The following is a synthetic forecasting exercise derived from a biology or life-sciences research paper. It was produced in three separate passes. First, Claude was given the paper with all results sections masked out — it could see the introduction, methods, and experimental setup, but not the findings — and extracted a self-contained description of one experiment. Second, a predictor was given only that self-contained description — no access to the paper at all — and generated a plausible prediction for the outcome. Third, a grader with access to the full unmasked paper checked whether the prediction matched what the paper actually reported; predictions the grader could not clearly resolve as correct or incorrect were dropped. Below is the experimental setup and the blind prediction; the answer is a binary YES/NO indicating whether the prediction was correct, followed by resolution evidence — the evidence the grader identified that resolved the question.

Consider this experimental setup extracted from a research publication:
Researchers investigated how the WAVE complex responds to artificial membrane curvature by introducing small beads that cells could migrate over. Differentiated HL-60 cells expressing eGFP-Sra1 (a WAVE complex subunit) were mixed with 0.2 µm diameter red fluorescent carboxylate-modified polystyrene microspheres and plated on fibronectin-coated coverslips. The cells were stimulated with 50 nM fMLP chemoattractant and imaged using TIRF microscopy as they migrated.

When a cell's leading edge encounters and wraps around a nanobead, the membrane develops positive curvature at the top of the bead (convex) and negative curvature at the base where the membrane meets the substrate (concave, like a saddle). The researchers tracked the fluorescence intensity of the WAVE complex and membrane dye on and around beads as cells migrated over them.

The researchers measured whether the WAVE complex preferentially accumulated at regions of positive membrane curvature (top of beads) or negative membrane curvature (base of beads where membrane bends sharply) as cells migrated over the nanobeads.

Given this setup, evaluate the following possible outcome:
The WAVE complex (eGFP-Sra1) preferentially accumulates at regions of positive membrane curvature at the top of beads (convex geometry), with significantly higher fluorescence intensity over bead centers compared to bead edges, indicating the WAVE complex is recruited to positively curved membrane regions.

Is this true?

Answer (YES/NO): NO